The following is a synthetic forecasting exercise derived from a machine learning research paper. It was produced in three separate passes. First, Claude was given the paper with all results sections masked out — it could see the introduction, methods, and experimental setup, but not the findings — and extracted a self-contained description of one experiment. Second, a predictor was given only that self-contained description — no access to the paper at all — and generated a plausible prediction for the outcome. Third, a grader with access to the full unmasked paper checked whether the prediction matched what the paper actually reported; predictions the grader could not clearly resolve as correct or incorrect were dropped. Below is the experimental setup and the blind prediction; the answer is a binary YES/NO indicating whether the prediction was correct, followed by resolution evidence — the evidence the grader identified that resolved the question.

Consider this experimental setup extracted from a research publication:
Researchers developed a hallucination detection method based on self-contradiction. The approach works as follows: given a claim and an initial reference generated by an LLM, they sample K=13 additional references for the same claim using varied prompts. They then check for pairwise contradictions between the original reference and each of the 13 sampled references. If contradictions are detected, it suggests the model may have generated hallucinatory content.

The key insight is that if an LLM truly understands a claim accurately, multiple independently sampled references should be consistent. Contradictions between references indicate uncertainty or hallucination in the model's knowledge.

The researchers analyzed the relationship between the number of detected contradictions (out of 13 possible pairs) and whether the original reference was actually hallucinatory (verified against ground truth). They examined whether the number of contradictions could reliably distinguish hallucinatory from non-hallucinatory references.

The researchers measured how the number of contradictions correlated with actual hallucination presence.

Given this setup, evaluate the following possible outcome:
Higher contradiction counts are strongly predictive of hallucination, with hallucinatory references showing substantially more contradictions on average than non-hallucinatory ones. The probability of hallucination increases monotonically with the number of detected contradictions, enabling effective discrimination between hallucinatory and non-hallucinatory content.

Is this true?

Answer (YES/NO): NO